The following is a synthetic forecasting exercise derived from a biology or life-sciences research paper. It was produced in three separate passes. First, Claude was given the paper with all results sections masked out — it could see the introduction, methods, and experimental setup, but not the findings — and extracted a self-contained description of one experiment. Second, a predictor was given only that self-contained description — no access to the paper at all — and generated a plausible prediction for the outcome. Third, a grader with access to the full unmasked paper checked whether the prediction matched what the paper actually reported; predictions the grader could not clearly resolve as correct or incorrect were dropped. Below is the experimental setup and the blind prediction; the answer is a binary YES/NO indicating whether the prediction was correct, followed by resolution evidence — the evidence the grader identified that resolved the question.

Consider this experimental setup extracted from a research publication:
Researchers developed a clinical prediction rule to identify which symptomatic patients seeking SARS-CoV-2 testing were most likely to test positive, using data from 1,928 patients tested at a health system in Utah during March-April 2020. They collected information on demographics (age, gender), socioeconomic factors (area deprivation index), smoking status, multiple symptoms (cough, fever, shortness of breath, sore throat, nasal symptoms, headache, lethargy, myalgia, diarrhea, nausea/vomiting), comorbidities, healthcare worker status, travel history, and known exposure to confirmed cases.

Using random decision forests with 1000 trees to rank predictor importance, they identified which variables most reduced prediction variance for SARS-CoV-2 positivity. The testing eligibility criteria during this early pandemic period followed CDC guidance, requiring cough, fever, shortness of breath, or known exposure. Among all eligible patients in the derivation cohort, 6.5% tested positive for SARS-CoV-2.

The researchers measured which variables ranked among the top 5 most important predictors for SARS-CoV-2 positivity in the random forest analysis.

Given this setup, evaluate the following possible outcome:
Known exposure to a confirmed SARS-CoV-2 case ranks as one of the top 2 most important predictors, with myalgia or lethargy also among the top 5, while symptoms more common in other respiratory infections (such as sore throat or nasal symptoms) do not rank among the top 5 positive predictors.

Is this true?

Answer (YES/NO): NO